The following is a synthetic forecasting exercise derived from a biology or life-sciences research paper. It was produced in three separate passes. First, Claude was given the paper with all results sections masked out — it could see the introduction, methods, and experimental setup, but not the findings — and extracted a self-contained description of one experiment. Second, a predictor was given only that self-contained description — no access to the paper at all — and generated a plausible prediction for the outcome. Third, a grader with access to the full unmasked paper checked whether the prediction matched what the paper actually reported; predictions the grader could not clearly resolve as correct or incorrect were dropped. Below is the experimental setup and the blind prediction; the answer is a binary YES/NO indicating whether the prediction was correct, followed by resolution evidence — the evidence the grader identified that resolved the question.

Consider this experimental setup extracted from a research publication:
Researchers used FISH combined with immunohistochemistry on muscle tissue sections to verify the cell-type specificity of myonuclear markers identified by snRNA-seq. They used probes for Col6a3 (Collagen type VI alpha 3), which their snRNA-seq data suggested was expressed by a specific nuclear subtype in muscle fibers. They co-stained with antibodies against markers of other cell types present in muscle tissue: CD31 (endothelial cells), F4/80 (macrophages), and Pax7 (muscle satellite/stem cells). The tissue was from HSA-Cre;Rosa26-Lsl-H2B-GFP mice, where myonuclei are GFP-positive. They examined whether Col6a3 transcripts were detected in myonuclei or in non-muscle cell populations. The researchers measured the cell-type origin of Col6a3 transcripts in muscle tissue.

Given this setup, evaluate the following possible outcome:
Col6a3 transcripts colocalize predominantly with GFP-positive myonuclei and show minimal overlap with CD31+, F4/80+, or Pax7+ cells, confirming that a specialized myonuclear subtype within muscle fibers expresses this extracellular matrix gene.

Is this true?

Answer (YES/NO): NO